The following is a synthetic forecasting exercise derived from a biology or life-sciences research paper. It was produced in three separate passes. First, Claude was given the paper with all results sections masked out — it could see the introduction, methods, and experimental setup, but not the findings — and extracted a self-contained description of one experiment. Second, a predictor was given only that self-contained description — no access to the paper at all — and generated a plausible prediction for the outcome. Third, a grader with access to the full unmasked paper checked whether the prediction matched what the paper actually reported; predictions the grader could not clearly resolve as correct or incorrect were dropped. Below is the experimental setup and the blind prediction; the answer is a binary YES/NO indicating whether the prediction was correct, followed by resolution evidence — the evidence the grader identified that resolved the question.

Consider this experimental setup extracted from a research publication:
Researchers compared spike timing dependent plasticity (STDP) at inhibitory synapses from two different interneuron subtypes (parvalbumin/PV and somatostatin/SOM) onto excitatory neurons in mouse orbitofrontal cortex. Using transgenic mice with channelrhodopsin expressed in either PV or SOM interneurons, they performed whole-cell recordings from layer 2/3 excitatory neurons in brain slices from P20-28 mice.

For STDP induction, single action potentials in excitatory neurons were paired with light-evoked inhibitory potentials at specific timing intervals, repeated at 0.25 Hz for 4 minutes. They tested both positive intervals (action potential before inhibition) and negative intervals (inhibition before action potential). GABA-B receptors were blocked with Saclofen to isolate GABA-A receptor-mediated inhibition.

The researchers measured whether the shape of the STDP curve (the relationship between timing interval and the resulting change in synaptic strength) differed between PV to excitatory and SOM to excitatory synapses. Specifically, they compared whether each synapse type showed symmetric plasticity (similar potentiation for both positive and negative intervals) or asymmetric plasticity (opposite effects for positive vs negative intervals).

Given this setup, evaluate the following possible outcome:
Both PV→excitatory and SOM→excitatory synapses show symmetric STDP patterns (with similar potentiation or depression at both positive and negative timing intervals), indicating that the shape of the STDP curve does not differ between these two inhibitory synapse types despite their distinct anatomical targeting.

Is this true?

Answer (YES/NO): NO